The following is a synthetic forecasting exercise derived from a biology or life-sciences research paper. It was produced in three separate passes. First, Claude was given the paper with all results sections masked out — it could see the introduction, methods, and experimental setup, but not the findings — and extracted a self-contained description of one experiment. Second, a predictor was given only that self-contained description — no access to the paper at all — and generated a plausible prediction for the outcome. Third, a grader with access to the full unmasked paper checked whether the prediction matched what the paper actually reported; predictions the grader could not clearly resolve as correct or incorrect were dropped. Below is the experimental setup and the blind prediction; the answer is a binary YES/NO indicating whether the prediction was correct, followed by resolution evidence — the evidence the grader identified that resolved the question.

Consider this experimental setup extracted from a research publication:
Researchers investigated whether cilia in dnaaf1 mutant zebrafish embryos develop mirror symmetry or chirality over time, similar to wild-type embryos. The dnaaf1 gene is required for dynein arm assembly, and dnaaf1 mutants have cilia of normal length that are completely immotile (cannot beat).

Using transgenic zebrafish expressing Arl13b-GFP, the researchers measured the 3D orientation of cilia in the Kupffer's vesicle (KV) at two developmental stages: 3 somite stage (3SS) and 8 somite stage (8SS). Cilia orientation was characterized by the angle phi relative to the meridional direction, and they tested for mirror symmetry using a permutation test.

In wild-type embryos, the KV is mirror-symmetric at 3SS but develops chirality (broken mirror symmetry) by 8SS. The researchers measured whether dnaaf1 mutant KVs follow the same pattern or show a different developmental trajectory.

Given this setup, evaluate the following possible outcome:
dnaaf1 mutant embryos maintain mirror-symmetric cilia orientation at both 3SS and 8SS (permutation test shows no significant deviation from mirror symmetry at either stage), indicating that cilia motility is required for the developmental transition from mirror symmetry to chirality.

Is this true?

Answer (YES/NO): NO